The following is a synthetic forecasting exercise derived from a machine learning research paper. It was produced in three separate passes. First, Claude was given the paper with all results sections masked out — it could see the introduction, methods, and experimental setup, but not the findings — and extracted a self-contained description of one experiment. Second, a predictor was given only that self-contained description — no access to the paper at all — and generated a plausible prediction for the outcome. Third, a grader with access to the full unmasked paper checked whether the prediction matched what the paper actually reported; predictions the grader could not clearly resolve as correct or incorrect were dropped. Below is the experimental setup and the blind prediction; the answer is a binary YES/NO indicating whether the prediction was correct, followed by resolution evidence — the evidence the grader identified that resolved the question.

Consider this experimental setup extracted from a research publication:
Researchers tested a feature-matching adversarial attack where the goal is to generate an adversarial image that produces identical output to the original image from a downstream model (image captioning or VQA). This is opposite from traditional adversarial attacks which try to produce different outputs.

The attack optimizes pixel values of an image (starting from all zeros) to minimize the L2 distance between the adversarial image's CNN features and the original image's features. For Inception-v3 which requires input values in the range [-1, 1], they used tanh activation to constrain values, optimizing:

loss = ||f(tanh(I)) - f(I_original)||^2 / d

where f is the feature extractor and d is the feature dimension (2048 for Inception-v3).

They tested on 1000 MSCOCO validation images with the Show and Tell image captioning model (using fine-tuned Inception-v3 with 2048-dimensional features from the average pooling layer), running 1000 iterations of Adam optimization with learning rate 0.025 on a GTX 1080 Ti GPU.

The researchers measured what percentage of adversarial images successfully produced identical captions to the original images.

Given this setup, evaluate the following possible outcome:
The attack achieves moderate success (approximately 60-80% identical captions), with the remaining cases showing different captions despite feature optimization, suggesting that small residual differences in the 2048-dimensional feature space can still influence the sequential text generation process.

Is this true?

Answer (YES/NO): YES